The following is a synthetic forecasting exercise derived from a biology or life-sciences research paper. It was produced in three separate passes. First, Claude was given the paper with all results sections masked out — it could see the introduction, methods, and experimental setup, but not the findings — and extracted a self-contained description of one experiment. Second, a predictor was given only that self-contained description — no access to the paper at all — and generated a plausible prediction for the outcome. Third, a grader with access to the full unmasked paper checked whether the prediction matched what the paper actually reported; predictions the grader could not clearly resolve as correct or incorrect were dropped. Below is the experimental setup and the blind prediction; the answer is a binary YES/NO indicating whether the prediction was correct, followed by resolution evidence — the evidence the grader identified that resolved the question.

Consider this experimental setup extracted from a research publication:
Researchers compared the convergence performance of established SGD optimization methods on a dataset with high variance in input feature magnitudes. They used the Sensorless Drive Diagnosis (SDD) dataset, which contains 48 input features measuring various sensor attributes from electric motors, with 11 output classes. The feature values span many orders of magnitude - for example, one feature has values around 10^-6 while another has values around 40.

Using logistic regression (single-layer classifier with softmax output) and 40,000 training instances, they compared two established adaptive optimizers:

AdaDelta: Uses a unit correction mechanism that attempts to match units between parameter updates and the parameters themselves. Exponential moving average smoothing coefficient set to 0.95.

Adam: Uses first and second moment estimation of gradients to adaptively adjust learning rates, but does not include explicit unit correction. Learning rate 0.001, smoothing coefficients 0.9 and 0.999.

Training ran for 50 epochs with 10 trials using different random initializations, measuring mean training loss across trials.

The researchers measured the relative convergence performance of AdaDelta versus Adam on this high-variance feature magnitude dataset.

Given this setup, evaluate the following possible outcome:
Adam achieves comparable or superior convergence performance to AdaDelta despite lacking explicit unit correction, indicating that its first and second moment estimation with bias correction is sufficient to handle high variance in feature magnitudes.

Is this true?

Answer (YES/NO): NO